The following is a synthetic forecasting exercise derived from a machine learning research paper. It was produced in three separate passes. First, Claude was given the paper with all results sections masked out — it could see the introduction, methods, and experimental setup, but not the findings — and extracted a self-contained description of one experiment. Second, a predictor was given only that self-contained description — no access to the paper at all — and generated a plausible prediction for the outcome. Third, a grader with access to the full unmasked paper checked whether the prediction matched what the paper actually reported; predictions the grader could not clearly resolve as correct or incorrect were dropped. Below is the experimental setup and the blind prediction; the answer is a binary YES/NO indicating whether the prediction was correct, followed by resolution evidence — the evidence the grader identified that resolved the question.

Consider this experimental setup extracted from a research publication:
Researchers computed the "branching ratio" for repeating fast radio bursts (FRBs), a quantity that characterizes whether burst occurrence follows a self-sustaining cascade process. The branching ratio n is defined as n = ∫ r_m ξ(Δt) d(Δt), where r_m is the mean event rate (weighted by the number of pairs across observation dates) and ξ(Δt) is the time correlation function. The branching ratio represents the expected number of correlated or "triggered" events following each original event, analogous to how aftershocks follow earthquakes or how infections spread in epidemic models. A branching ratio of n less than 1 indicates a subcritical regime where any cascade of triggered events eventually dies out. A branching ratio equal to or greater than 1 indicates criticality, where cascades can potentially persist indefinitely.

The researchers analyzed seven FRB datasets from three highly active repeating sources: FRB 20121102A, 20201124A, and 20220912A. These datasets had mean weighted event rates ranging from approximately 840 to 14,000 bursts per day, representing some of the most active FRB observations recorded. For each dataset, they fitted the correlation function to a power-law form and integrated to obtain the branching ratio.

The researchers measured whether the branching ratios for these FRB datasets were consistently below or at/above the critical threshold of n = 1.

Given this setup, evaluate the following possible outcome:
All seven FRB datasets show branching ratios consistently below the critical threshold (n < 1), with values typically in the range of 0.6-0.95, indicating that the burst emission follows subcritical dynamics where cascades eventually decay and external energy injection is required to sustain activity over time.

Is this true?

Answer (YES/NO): NO